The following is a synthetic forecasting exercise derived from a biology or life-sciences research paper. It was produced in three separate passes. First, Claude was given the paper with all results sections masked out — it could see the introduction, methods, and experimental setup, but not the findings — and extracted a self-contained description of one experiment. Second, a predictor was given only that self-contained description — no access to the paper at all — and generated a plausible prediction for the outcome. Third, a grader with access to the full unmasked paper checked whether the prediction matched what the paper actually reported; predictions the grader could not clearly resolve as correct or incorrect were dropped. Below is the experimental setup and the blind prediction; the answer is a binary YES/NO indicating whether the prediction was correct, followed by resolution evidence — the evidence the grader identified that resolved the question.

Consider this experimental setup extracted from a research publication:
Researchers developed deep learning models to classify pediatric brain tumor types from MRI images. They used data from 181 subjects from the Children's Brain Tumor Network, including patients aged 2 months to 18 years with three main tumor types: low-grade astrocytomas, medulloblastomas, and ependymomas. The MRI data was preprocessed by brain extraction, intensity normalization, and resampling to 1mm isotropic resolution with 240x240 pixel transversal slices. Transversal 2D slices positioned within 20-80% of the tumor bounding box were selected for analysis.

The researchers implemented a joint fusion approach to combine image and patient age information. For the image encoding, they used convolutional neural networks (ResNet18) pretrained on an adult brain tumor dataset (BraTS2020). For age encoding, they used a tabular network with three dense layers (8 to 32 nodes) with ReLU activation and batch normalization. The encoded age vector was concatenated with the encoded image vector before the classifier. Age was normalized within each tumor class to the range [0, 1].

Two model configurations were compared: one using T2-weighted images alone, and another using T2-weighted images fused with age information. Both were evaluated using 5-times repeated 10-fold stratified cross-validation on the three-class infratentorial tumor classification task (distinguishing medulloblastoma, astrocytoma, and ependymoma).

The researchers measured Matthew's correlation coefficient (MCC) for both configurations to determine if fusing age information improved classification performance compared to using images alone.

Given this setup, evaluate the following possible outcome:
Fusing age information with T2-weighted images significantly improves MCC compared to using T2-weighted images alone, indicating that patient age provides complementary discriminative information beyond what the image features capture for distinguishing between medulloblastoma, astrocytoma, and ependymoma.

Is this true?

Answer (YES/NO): YES